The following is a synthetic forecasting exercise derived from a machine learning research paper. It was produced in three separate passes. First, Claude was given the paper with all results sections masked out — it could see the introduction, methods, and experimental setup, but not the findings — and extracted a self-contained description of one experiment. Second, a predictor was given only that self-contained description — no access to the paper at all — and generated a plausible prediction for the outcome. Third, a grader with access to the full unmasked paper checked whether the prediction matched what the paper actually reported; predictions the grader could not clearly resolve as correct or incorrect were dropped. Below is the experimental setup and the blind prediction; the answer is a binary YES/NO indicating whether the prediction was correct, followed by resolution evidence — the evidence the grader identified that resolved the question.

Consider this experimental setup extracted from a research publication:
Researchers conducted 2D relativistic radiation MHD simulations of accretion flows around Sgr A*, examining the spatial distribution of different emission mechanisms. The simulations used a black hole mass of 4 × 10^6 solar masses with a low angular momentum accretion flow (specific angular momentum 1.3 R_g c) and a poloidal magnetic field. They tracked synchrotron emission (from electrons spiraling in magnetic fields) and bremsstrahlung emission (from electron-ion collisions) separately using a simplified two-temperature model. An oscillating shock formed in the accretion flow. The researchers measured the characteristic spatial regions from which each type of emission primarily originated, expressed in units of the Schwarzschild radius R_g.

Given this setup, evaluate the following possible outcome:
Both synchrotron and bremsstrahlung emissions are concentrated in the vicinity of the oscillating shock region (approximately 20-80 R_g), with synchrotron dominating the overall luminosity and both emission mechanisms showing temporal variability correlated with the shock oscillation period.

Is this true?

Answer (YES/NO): NO